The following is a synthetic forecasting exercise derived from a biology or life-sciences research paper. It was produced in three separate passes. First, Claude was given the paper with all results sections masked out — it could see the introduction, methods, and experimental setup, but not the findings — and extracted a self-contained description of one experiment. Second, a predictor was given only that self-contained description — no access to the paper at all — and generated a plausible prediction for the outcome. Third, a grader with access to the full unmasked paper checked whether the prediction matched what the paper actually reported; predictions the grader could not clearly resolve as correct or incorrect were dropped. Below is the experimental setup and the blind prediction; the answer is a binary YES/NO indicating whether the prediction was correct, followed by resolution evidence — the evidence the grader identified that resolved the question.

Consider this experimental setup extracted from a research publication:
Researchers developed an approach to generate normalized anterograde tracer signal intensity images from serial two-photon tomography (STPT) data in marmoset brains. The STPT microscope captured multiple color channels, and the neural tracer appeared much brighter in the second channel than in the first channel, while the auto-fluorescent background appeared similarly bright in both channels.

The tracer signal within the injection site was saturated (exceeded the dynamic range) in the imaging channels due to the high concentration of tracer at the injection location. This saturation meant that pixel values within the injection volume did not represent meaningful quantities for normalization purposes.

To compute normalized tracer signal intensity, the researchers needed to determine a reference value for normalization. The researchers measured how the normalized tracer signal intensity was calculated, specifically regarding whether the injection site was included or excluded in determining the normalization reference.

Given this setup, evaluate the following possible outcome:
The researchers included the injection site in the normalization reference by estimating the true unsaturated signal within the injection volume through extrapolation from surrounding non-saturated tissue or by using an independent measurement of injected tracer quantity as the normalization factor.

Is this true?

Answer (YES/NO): NO